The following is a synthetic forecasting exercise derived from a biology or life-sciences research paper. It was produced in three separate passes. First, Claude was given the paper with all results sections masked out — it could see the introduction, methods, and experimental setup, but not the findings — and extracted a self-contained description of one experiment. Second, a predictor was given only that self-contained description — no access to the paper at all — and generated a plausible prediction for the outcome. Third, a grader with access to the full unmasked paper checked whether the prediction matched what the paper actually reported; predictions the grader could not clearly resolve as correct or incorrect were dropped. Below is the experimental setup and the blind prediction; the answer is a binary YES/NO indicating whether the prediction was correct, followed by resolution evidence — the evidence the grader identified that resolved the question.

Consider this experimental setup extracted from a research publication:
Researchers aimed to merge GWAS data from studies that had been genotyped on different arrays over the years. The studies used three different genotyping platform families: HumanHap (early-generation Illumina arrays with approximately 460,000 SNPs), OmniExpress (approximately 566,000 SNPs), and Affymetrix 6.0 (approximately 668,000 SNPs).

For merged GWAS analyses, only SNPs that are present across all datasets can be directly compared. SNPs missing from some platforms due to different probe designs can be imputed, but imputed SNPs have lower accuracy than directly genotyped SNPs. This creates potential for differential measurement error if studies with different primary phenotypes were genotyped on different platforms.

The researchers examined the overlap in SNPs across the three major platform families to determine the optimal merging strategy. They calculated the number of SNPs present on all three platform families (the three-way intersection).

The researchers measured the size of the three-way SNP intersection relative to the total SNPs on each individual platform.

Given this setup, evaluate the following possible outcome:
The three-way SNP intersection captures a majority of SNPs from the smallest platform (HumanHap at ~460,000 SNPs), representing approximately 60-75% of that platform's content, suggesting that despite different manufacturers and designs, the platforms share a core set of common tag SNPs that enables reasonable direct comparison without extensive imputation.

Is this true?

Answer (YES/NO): NO